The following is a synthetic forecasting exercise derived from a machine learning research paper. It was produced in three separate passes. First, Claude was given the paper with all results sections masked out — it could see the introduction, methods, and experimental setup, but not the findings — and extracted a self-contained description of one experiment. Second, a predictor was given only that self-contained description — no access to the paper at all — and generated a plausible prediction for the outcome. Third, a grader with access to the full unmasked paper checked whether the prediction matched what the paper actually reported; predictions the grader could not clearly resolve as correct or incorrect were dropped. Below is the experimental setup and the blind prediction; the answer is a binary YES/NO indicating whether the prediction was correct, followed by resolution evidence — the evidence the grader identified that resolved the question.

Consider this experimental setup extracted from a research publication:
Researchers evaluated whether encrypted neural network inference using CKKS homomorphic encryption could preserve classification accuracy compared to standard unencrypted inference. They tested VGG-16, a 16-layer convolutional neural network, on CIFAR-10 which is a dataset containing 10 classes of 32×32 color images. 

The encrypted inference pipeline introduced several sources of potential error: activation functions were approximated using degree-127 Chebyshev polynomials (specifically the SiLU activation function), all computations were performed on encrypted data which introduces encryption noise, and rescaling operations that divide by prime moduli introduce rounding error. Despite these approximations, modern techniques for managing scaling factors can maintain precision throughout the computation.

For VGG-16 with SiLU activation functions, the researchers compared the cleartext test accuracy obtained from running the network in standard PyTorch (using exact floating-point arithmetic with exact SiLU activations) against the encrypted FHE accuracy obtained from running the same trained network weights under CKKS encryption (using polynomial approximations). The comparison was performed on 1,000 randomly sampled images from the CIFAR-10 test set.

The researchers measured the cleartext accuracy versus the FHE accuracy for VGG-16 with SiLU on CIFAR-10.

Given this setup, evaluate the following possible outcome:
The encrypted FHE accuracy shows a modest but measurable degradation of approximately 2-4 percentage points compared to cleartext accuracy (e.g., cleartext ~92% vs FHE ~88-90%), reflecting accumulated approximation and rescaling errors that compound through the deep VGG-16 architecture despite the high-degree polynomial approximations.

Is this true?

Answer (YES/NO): NO